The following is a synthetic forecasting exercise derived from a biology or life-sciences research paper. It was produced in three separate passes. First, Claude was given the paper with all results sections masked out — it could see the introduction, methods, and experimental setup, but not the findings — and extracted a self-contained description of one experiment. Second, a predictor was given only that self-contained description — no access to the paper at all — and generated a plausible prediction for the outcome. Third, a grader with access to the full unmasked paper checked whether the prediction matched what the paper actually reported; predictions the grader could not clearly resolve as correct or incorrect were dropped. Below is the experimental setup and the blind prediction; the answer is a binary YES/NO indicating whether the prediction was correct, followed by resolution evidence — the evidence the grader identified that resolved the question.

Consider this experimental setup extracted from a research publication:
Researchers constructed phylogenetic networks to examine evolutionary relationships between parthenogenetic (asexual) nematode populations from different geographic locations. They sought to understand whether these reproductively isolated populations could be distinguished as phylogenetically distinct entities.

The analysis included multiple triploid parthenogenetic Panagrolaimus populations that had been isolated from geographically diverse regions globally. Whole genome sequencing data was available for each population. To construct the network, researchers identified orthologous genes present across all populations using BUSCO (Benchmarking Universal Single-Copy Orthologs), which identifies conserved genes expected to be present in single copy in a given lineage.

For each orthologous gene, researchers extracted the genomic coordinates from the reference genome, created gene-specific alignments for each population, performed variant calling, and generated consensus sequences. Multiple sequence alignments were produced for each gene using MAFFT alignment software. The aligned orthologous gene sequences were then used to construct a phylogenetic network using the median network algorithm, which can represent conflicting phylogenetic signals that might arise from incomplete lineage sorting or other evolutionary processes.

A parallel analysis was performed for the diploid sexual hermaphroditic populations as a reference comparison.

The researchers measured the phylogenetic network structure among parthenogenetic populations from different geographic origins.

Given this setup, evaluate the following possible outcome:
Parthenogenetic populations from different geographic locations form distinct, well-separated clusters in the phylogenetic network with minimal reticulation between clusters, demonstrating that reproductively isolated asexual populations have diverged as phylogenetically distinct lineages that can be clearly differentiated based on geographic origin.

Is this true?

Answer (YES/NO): NO